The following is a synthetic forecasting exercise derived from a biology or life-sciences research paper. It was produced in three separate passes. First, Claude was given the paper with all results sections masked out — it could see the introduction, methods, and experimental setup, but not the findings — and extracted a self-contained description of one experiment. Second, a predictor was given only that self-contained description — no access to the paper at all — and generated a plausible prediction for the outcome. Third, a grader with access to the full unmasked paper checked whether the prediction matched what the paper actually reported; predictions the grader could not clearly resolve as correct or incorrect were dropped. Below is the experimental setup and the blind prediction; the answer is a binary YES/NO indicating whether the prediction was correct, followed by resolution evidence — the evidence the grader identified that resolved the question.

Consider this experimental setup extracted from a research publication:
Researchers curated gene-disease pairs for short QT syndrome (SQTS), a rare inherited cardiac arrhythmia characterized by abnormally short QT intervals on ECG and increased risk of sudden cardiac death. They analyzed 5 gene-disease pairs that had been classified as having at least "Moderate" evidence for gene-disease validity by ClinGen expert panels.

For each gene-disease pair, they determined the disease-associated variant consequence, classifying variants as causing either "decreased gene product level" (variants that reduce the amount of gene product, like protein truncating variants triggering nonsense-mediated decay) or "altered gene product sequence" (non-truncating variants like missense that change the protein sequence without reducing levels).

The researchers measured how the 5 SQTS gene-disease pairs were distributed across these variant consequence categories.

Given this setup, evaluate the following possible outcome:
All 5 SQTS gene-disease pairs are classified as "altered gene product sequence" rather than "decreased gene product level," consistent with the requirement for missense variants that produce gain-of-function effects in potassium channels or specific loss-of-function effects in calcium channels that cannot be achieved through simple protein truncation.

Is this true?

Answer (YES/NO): YES